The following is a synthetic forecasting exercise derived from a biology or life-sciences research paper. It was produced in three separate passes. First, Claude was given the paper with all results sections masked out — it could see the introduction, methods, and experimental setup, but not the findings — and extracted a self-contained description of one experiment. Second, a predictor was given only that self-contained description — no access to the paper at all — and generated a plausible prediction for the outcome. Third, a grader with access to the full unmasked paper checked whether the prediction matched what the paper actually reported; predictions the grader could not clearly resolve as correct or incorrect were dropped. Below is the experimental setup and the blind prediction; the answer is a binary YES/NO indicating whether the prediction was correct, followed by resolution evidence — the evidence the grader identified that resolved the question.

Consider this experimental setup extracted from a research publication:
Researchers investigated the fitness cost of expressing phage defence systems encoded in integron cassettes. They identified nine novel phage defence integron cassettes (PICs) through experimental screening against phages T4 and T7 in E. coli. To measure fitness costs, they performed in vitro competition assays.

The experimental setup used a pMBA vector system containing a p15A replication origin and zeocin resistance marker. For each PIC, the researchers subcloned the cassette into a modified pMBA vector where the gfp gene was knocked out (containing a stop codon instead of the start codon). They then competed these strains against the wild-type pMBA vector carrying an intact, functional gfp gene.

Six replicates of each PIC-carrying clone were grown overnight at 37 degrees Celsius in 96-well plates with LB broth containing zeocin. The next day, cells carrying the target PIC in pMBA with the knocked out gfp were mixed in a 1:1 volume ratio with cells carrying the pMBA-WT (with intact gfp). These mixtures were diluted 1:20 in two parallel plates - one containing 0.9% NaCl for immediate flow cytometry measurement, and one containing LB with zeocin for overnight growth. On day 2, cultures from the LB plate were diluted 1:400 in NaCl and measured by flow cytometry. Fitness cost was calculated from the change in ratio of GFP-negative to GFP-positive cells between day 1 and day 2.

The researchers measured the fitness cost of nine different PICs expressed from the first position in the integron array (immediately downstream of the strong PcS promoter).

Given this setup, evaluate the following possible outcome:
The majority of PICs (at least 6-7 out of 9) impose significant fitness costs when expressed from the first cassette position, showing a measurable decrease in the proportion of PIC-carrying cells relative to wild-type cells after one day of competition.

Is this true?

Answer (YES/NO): NO